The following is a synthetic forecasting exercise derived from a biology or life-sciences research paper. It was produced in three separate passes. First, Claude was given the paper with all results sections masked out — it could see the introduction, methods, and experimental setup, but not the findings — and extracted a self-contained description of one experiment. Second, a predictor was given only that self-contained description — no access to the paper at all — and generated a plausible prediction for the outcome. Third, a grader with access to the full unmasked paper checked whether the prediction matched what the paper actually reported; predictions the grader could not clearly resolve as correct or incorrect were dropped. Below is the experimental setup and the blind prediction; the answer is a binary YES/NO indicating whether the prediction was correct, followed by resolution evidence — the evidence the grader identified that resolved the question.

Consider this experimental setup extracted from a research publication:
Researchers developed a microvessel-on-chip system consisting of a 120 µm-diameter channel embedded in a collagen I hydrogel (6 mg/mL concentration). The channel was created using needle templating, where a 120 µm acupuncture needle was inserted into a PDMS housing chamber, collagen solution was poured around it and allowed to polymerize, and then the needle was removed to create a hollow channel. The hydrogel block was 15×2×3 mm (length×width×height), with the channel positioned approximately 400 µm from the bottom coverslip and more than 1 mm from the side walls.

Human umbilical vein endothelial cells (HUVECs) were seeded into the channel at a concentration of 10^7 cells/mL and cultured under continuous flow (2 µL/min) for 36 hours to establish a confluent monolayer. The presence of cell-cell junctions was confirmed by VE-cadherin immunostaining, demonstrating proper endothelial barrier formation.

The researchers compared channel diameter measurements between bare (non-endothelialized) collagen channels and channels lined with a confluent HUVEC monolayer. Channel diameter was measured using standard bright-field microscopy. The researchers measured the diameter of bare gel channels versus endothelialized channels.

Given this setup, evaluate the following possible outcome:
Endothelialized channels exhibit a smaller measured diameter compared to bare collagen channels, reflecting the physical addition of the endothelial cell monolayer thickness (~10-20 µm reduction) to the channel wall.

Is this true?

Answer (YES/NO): NO